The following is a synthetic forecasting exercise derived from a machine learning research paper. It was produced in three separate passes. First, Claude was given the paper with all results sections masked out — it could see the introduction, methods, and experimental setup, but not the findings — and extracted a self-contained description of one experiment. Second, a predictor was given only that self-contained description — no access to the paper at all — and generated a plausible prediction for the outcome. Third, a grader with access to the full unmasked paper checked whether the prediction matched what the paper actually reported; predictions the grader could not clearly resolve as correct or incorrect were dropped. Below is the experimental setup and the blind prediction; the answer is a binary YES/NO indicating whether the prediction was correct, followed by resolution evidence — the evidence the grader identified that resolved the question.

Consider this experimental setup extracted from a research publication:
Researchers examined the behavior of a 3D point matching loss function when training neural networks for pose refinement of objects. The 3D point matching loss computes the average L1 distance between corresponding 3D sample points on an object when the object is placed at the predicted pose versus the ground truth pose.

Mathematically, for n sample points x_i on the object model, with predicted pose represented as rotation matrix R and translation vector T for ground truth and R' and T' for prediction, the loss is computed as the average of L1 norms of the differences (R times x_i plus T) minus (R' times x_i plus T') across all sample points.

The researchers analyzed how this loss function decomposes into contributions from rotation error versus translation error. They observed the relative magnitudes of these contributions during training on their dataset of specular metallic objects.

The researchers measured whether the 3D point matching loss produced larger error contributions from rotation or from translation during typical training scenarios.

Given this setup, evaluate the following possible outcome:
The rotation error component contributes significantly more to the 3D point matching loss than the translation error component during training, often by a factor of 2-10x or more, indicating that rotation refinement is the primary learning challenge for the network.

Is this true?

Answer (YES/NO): NO